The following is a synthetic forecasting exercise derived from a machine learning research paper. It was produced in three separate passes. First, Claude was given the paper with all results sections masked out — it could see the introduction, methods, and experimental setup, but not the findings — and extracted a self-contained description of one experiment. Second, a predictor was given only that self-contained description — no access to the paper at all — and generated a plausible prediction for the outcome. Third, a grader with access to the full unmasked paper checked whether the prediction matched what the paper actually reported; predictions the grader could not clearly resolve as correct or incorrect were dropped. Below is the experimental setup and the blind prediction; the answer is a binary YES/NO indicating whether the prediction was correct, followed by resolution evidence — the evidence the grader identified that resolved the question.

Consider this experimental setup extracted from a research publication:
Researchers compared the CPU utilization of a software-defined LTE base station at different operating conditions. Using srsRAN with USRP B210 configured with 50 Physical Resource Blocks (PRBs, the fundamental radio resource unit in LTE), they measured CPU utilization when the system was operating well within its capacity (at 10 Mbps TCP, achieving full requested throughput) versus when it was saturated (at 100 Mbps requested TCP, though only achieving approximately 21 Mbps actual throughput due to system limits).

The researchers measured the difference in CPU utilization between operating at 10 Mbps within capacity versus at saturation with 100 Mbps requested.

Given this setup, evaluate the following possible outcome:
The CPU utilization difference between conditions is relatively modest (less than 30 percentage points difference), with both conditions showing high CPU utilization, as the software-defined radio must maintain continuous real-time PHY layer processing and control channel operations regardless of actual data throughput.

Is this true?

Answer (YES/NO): YES